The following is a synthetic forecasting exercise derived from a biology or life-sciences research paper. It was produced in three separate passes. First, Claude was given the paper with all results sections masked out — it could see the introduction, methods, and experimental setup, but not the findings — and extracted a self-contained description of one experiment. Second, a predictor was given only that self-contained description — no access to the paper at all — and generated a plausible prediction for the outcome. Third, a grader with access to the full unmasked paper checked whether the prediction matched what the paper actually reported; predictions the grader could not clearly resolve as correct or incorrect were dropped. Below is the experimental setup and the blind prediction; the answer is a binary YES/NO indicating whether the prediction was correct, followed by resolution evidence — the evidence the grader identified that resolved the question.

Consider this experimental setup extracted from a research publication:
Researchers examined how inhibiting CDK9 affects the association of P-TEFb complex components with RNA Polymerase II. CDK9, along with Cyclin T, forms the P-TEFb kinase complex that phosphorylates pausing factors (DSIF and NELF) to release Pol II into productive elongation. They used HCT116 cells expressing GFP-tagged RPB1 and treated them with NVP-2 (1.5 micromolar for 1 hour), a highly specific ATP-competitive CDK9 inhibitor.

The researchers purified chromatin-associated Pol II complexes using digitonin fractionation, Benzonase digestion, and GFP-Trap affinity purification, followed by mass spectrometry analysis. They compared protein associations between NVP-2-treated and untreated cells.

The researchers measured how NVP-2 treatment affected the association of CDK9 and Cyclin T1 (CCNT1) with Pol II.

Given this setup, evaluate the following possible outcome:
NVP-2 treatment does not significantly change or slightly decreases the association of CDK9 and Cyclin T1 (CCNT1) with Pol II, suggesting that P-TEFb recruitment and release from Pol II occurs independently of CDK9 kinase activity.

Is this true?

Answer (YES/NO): NO